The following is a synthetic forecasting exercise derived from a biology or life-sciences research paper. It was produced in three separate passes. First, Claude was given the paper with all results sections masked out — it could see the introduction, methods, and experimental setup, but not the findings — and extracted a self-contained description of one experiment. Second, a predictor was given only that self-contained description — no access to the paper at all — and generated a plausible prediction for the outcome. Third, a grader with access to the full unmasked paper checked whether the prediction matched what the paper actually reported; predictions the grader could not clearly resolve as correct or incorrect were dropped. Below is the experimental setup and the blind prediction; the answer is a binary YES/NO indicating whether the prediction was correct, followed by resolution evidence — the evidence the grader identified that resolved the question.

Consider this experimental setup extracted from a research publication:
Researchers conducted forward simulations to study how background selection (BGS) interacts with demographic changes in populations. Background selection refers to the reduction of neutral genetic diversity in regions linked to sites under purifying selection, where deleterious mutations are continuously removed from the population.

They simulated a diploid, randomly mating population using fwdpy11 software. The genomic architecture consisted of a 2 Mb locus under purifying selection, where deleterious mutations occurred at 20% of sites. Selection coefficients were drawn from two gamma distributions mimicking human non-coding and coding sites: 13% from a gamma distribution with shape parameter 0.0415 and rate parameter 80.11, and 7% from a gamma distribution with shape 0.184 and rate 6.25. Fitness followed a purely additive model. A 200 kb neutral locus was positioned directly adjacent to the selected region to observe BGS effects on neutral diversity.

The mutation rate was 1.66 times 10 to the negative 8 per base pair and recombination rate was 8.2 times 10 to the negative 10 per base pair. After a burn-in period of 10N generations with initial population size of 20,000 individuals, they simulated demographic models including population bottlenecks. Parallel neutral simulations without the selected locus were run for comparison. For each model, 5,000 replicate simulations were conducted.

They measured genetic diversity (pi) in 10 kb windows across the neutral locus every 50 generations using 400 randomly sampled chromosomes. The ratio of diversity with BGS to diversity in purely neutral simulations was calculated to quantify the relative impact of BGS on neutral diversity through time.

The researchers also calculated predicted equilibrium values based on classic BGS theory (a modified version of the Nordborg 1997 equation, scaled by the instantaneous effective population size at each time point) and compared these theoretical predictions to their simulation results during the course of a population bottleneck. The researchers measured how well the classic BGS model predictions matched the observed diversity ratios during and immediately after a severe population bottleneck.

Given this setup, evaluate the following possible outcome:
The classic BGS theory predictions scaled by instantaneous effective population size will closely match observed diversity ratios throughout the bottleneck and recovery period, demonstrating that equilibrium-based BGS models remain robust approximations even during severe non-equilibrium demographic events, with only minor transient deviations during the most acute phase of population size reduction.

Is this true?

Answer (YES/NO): NO